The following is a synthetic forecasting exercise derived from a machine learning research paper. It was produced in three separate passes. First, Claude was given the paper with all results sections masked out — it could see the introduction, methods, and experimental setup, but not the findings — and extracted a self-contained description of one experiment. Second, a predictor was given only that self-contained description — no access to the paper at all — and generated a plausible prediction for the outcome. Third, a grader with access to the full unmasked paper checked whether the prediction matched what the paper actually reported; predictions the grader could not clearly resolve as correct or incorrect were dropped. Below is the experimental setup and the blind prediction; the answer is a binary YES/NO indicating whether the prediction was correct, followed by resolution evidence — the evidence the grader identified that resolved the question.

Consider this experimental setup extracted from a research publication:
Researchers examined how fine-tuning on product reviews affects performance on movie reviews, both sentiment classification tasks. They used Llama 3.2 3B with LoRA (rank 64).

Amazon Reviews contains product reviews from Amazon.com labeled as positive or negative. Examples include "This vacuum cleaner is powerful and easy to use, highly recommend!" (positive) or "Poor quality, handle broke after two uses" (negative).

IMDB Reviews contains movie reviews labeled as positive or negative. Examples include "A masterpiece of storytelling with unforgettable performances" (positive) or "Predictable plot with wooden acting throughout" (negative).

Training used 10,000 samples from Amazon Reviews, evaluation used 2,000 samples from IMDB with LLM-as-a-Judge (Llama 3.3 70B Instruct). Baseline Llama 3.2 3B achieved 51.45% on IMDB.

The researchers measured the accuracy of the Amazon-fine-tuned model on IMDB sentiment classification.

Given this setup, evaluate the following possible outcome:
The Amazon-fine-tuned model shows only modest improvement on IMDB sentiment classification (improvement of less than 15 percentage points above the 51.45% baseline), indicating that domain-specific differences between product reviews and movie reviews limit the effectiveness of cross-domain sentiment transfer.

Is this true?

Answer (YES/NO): NO